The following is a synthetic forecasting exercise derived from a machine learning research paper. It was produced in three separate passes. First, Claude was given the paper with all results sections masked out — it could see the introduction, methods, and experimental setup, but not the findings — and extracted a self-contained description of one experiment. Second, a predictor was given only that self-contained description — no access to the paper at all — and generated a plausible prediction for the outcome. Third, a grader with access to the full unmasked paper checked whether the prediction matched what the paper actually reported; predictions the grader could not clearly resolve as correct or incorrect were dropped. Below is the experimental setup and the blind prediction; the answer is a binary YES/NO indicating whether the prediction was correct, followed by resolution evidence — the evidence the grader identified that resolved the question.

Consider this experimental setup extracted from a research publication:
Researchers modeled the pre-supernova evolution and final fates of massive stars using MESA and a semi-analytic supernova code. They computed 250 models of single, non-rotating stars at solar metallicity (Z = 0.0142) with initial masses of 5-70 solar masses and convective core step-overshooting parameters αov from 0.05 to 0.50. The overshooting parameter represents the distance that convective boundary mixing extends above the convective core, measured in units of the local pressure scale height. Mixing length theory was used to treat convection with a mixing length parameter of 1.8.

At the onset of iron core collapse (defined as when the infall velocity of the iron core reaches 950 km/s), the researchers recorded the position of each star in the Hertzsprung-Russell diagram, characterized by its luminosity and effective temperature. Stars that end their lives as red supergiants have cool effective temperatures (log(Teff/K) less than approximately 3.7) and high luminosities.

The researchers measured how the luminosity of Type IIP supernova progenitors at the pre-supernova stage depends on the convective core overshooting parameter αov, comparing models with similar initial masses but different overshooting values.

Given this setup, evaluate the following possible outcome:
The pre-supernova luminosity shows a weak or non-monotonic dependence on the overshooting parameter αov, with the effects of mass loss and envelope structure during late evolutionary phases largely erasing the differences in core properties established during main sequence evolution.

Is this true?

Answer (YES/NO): NO